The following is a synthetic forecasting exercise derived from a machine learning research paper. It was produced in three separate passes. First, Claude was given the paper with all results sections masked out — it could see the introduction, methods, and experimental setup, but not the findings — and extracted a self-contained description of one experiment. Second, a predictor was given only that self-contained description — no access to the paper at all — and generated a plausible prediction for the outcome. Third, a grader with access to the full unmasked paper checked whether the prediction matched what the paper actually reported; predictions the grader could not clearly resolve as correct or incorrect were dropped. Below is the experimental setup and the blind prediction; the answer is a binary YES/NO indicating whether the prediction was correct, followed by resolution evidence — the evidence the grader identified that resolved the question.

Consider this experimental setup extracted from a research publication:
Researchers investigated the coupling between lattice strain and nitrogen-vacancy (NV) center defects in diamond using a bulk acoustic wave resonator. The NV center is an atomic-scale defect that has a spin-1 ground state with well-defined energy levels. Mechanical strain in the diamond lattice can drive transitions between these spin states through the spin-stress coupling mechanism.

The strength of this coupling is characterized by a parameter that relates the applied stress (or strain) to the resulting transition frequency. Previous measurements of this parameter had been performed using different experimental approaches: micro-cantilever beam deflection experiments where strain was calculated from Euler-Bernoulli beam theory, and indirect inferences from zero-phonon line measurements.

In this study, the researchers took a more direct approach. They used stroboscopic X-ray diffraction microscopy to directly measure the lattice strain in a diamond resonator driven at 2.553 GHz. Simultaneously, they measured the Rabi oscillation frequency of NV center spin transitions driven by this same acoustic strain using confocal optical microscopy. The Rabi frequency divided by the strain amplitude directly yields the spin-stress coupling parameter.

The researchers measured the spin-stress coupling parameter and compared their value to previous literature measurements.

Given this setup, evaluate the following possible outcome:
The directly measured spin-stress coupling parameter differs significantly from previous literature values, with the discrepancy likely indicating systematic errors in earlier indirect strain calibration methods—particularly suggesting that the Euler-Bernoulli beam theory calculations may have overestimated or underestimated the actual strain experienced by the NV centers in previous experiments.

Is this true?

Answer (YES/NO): NO